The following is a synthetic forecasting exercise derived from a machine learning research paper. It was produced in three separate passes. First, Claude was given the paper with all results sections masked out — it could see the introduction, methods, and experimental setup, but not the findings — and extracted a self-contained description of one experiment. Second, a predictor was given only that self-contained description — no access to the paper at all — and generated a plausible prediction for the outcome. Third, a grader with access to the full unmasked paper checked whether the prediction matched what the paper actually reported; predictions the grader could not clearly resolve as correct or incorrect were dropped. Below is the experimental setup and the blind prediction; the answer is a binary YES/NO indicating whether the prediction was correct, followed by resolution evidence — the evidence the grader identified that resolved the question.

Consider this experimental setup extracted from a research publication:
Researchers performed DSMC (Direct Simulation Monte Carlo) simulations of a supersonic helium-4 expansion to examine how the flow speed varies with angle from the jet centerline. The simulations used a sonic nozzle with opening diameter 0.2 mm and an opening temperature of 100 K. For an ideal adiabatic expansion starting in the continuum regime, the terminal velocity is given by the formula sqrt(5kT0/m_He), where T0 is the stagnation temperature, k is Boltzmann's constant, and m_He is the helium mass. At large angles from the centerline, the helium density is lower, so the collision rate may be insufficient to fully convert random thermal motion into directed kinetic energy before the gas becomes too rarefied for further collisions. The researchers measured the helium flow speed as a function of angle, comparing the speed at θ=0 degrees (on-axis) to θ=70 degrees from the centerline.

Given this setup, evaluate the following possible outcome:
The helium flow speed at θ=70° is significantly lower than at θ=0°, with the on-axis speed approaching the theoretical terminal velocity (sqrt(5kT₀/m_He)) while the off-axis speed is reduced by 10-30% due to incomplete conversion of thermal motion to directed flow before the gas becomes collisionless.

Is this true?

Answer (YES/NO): NO